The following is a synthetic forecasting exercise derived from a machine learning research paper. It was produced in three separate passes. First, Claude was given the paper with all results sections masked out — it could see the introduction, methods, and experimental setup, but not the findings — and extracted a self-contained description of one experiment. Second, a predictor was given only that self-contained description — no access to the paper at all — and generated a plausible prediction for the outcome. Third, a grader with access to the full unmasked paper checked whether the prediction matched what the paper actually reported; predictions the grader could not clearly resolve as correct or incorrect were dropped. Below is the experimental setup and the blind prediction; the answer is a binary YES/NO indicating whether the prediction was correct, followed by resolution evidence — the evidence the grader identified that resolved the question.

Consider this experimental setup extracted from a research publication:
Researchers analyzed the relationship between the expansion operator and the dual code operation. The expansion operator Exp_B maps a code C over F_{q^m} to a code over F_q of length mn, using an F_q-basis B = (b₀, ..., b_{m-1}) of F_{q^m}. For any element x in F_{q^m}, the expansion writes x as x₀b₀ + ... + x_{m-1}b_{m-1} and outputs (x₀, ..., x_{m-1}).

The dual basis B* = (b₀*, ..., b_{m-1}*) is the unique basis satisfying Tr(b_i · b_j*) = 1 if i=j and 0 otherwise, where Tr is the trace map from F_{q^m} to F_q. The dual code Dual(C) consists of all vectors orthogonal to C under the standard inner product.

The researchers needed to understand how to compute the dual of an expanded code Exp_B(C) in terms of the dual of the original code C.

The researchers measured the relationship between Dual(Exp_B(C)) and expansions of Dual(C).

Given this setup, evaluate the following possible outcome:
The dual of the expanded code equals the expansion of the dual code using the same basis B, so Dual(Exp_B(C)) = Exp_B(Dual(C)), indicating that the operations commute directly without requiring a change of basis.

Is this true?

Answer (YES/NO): NO